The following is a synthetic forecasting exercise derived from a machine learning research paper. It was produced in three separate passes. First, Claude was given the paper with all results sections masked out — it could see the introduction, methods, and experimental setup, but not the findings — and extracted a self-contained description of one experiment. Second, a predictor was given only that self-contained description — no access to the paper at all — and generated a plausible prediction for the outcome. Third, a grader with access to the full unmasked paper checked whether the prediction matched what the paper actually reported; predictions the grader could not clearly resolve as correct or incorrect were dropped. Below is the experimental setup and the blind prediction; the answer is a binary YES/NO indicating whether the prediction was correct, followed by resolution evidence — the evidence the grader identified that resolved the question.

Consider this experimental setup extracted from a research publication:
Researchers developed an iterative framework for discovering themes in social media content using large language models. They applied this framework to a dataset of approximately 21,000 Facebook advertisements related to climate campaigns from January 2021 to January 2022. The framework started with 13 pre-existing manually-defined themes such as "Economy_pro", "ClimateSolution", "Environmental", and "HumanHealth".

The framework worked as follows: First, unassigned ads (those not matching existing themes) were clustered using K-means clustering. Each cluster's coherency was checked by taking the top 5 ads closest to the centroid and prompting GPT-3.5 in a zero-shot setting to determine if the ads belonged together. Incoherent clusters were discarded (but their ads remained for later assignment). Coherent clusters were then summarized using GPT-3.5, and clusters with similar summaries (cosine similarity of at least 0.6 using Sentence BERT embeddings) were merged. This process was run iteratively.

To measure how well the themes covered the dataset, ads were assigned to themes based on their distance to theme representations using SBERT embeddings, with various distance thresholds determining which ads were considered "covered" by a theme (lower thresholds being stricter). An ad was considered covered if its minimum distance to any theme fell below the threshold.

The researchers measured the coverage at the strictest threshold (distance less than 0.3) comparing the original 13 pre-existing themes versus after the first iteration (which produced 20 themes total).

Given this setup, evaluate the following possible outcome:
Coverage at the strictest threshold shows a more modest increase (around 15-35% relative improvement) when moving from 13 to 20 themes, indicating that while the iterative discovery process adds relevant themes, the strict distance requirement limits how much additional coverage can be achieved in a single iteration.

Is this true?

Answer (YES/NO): NO